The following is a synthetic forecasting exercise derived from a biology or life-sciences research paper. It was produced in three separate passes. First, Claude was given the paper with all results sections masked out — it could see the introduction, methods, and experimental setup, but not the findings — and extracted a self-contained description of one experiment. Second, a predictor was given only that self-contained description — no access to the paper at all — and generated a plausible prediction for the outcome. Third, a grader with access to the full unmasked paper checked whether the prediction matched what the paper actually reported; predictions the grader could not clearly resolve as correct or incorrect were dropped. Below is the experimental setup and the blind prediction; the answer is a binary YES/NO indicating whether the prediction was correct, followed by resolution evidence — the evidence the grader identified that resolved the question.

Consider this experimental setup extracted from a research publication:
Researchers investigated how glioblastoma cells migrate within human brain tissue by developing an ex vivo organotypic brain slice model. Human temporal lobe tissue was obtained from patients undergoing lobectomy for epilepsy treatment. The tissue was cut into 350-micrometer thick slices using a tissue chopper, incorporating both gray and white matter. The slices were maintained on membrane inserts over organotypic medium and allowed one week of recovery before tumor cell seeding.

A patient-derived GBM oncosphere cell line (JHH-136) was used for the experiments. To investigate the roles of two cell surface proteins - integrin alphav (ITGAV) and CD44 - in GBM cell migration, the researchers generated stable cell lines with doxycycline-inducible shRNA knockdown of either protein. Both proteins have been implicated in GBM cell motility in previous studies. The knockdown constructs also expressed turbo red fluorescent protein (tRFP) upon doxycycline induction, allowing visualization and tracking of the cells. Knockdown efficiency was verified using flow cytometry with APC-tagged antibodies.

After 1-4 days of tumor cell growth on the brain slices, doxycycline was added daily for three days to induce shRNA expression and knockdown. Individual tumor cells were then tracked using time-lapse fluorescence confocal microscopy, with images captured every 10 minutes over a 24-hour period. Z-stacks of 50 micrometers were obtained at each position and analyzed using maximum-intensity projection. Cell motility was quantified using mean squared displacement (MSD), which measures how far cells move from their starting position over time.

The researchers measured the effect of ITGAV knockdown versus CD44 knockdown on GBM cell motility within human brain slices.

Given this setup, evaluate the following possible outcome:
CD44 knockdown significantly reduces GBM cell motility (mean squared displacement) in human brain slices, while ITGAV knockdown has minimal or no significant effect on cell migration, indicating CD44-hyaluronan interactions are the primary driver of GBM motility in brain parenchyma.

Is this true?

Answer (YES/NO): YES